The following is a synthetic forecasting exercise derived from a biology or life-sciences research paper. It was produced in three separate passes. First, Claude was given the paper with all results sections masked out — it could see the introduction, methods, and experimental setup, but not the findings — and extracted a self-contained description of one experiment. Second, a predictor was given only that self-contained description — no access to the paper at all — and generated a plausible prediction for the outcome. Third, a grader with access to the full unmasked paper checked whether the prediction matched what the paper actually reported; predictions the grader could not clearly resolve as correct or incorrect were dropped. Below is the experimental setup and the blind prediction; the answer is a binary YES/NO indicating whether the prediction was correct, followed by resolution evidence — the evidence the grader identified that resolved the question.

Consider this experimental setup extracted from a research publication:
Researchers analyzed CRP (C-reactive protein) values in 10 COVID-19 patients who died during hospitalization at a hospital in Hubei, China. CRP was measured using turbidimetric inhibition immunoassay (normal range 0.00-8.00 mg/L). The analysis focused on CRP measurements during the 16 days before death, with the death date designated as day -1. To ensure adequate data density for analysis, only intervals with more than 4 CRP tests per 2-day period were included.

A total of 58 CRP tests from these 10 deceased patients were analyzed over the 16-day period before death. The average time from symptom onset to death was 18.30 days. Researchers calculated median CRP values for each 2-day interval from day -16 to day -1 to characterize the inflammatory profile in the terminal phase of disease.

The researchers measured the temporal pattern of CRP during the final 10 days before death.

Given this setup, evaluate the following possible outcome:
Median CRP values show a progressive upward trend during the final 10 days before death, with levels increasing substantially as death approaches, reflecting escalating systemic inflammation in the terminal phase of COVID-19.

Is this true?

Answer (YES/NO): NO